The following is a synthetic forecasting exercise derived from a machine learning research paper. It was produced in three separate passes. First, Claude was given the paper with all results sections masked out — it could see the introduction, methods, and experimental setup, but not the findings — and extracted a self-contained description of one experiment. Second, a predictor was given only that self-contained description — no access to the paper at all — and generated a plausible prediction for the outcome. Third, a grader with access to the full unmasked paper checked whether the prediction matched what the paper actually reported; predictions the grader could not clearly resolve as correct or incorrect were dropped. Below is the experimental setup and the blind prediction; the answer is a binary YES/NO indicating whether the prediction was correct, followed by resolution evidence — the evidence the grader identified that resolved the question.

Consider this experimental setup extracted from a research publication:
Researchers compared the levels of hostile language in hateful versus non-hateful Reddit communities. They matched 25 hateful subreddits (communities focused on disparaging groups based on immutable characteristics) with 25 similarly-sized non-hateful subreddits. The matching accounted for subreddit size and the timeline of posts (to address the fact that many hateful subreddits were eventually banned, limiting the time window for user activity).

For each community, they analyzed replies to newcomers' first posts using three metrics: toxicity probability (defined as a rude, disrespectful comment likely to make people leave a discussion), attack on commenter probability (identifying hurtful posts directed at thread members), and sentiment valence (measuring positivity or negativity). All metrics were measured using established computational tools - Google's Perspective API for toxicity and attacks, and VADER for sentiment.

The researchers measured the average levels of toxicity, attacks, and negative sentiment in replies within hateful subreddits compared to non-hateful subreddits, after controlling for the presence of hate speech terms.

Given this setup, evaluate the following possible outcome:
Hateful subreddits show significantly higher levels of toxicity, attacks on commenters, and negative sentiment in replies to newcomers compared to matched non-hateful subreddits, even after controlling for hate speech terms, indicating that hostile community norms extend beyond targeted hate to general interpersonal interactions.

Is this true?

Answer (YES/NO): YES